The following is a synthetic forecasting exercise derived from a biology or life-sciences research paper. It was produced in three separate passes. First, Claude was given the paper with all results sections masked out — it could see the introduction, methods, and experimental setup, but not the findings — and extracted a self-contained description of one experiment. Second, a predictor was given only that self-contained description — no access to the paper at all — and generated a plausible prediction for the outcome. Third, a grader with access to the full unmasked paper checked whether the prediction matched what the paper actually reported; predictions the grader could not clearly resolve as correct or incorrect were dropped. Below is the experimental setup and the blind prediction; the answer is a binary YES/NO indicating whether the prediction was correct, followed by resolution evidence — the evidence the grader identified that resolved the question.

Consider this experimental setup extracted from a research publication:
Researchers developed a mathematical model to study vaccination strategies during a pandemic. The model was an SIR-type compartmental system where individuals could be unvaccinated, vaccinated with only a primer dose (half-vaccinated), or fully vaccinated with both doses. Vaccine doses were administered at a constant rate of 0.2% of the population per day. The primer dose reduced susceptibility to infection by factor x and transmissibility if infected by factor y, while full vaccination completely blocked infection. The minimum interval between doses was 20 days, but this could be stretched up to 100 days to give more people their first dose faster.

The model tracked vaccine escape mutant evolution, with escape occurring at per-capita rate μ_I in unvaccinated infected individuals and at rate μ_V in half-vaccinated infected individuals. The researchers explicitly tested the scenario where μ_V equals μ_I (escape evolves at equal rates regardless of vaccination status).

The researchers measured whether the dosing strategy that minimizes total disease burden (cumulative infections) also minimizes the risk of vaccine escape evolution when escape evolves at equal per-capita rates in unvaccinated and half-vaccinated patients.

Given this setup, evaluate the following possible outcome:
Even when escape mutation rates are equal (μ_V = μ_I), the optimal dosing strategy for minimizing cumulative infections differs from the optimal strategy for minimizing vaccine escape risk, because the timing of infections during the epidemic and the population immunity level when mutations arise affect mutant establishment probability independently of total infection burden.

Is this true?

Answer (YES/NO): NO